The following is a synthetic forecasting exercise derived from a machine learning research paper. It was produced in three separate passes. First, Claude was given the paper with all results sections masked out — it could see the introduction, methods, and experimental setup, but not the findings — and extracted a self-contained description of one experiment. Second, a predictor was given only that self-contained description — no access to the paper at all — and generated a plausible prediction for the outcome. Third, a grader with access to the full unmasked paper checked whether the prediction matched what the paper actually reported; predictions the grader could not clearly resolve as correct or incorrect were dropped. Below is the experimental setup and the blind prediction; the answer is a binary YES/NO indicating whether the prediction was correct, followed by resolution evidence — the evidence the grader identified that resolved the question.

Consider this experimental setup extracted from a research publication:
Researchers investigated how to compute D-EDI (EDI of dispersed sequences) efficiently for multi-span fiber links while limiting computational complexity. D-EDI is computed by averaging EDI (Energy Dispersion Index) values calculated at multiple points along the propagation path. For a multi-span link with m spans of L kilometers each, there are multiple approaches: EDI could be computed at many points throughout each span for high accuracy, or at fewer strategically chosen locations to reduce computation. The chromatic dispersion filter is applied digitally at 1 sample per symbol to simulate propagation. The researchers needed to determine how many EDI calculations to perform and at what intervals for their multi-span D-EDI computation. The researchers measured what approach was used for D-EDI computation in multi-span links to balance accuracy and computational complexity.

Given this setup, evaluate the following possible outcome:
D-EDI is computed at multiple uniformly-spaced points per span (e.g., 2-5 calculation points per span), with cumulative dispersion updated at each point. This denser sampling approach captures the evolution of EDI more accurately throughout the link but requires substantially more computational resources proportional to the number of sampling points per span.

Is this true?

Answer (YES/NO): NO